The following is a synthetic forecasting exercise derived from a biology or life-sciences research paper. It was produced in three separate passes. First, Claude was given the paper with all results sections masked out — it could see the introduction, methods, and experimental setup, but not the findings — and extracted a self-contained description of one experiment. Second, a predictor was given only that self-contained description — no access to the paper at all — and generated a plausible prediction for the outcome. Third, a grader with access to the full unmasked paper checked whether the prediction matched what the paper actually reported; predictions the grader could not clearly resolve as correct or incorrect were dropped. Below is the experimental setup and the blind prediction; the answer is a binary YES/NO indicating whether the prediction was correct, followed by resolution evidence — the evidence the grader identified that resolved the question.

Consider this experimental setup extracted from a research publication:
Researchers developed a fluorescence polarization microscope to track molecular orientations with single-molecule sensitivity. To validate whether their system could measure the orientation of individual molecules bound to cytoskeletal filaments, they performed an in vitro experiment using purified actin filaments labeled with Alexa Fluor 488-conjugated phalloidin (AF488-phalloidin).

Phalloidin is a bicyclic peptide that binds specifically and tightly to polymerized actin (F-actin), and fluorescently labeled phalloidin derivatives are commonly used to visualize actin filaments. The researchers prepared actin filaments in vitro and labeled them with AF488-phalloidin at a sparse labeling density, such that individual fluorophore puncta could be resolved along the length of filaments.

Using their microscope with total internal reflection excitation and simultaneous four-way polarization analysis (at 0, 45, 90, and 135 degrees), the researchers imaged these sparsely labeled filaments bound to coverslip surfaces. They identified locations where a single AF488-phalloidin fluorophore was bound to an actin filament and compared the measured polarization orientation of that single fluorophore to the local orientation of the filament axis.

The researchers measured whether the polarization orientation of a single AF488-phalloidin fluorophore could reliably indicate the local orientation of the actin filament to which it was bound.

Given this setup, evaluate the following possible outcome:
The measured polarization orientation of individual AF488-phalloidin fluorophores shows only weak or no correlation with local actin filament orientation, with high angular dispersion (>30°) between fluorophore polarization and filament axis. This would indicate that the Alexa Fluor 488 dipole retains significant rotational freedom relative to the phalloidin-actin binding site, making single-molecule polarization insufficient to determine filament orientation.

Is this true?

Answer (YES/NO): NO